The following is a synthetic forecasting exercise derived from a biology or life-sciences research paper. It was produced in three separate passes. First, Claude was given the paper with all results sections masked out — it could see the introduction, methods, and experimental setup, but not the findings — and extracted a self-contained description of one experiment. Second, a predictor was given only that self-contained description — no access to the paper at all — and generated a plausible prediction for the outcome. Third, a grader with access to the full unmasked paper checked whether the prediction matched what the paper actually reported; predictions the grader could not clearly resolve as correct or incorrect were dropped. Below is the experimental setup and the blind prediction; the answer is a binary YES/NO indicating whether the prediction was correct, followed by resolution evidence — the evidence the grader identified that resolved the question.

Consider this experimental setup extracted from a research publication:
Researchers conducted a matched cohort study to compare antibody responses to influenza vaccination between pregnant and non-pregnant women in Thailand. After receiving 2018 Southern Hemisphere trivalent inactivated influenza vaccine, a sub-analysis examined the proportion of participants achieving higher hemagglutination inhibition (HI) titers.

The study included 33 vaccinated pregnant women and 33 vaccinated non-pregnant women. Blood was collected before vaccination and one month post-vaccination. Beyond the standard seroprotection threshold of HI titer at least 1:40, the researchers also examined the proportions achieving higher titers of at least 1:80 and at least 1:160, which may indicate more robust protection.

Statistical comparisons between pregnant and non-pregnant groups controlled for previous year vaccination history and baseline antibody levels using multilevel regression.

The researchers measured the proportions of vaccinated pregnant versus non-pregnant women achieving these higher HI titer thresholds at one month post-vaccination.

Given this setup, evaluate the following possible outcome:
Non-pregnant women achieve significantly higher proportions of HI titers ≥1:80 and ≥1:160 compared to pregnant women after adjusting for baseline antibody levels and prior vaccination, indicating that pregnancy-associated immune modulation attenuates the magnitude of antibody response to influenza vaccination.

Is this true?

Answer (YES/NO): NO